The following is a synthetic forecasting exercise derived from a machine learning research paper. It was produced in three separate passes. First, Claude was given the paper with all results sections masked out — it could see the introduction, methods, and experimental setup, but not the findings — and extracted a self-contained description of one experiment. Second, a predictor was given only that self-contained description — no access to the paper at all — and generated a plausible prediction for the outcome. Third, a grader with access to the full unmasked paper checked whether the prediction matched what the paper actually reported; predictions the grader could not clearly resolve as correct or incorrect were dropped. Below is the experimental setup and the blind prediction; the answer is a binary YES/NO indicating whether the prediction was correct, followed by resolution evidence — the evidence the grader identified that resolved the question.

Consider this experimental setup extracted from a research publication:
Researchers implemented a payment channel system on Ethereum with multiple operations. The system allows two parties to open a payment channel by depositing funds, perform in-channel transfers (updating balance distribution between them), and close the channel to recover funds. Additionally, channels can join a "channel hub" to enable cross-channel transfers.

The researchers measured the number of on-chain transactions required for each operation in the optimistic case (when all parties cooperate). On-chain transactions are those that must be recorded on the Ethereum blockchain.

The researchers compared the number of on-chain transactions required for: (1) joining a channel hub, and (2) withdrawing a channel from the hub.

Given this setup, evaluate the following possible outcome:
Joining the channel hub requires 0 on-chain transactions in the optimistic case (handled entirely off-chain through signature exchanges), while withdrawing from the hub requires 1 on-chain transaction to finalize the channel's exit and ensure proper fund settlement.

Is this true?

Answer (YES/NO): NO